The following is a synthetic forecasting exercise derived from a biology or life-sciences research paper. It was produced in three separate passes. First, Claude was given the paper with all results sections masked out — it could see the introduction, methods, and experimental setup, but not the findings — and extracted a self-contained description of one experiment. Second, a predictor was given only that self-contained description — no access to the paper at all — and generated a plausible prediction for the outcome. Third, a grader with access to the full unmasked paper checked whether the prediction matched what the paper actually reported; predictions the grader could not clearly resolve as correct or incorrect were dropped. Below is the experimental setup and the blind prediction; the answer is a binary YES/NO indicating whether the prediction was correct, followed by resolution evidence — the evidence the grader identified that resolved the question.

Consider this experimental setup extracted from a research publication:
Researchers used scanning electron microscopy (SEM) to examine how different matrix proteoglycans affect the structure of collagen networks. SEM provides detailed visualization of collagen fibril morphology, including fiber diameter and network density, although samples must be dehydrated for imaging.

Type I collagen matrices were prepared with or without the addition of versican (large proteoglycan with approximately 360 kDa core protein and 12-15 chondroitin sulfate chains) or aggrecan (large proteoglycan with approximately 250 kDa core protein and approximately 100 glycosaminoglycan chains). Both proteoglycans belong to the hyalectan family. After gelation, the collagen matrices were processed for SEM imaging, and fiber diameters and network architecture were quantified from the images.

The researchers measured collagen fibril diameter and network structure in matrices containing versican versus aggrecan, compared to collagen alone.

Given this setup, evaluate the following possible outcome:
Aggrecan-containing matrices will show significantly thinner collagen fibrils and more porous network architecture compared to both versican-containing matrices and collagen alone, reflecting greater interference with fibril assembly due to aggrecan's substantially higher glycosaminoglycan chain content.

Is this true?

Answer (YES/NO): NO